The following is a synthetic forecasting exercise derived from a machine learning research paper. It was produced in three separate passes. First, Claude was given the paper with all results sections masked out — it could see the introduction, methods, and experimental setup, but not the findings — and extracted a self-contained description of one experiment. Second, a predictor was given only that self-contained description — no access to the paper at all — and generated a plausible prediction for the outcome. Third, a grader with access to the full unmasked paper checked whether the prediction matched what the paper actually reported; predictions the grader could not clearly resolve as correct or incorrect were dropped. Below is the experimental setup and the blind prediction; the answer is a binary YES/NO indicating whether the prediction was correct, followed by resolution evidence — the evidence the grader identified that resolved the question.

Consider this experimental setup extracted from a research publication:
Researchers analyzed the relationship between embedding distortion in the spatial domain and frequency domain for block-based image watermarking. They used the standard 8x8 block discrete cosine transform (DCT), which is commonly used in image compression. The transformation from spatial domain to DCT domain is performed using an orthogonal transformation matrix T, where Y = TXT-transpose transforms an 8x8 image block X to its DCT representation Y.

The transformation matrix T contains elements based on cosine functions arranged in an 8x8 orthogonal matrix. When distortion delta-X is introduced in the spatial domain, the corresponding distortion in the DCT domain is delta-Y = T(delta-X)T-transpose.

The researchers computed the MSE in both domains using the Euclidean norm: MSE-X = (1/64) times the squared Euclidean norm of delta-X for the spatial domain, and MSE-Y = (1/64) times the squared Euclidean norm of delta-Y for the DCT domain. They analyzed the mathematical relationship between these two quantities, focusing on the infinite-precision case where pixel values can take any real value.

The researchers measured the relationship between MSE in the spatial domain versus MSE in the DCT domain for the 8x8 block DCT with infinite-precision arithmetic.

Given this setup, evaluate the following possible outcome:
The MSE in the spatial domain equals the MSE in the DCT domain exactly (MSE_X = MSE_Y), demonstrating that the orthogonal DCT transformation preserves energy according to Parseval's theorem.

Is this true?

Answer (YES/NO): YES